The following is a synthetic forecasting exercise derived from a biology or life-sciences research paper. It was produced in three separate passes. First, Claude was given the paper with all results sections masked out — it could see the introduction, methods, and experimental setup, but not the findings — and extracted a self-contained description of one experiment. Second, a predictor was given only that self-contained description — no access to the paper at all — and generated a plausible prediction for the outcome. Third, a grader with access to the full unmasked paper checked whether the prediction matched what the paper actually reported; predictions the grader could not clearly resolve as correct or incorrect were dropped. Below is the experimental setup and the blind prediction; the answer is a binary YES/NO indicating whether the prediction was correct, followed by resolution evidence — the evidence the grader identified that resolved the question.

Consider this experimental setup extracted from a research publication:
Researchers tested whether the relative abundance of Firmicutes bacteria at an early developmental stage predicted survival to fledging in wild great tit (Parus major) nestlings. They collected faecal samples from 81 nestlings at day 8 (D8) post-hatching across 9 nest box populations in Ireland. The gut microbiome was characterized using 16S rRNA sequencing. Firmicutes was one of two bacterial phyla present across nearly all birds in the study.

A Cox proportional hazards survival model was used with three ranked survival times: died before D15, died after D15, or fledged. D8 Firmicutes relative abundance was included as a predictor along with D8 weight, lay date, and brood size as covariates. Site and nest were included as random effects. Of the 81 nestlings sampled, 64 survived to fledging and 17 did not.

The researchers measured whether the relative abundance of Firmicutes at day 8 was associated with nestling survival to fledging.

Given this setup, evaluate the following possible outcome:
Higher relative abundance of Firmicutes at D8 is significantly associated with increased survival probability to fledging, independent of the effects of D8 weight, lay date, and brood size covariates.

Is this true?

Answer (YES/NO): NO